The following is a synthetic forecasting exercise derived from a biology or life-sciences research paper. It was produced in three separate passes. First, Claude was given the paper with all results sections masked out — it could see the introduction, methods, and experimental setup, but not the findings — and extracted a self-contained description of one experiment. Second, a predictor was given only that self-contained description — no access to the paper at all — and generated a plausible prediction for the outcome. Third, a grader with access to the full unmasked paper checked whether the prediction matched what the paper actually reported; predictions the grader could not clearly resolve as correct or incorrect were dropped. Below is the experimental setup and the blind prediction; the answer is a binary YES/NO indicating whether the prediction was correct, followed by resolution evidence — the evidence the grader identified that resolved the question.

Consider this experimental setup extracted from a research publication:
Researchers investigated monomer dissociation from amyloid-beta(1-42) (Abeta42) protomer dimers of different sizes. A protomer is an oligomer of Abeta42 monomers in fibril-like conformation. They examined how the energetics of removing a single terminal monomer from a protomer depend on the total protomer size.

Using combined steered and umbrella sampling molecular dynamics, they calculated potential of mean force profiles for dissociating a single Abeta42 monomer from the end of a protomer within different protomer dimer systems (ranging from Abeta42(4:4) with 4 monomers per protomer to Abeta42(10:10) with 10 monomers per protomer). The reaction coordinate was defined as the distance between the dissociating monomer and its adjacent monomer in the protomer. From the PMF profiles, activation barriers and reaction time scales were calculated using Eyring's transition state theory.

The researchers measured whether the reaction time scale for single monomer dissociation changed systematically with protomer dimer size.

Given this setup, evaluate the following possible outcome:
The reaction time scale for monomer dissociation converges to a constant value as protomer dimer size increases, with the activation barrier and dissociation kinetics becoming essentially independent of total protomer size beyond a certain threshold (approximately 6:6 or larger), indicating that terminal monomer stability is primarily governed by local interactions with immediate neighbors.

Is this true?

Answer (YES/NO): NO